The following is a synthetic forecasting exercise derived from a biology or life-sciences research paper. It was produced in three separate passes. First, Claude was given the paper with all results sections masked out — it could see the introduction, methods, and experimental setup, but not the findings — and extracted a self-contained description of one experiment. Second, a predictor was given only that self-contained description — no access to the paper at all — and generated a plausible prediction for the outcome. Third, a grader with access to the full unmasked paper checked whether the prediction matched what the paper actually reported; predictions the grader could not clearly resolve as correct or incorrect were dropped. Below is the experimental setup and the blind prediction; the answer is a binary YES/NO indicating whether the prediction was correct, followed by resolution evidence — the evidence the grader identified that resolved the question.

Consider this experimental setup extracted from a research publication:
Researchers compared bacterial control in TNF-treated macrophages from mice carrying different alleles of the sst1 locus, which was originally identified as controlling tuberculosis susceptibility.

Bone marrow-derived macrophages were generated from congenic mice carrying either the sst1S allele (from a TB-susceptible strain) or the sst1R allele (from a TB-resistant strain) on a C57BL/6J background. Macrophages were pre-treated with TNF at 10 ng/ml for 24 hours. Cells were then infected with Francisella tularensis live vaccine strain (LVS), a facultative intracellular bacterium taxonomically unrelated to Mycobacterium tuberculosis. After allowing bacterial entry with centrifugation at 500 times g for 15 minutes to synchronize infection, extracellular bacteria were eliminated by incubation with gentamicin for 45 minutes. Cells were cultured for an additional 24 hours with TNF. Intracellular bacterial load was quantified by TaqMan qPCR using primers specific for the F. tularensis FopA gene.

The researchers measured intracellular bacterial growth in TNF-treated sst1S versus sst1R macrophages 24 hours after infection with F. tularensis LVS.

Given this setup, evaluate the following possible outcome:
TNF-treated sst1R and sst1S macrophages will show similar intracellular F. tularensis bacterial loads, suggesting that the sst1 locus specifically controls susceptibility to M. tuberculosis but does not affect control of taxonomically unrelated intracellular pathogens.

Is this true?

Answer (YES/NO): NO